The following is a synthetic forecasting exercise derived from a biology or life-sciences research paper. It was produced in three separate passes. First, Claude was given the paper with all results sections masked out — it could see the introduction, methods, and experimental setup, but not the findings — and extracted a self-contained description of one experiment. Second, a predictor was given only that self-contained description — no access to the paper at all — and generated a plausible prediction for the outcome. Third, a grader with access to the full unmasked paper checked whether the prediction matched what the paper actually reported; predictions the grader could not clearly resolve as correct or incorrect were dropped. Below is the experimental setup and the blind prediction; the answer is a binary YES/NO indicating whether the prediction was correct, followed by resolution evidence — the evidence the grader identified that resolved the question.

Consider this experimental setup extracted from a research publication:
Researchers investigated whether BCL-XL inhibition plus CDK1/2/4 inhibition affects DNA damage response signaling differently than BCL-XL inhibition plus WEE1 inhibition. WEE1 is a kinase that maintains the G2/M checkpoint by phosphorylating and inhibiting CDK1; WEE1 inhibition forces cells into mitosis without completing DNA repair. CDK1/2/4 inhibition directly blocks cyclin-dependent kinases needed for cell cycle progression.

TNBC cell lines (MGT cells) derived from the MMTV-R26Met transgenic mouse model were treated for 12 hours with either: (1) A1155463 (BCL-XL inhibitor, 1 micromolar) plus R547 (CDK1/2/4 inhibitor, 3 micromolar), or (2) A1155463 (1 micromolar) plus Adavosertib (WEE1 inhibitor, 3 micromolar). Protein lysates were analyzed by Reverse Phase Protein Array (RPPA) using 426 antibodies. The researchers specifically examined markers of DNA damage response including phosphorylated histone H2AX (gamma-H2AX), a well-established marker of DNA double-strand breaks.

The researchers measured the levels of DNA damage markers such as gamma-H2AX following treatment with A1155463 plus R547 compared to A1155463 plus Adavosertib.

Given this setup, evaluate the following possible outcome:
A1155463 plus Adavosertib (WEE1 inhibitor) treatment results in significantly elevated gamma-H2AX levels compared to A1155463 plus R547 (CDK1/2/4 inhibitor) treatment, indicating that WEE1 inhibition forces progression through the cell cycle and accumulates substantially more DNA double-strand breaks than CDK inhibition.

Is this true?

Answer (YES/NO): NO